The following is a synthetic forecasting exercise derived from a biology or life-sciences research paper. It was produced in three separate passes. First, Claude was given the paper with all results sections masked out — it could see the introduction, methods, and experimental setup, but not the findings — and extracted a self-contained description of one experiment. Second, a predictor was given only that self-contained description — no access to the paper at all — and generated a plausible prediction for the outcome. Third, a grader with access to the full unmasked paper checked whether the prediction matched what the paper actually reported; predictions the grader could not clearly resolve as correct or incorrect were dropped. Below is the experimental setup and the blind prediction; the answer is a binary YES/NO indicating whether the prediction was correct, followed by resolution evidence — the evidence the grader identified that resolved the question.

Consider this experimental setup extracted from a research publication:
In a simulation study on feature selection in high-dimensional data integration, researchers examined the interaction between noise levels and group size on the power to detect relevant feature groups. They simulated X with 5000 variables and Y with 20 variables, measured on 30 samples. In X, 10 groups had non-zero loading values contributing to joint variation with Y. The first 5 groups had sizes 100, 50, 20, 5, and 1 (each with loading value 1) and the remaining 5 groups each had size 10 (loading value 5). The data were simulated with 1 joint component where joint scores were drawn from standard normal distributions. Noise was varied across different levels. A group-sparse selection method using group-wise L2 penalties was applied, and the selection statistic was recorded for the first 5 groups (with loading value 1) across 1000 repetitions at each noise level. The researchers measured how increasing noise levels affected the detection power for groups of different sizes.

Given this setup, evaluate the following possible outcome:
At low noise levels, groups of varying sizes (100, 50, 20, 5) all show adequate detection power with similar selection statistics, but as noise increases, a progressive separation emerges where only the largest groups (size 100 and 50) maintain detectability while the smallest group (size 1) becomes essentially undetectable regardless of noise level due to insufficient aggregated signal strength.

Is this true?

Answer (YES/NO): NO